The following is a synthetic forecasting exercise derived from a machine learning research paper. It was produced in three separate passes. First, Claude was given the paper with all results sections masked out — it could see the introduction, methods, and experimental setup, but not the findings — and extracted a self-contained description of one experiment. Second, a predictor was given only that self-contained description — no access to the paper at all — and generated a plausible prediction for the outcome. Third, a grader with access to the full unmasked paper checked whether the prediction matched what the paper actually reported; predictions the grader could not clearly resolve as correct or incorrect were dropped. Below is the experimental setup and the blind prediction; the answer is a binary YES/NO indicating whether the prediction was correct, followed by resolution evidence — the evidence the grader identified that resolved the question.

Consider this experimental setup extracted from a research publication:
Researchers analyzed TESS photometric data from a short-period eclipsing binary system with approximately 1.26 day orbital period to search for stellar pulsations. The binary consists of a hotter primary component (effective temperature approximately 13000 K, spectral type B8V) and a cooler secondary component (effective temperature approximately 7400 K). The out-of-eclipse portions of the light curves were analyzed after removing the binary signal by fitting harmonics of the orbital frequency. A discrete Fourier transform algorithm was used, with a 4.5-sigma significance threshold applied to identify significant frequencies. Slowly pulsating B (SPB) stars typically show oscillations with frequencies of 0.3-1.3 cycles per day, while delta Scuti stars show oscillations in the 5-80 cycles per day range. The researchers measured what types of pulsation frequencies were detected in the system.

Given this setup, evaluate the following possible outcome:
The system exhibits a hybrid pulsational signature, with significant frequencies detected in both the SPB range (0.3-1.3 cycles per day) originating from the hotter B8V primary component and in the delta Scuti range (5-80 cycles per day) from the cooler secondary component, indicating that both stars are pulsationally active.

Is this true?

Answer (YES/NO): YES